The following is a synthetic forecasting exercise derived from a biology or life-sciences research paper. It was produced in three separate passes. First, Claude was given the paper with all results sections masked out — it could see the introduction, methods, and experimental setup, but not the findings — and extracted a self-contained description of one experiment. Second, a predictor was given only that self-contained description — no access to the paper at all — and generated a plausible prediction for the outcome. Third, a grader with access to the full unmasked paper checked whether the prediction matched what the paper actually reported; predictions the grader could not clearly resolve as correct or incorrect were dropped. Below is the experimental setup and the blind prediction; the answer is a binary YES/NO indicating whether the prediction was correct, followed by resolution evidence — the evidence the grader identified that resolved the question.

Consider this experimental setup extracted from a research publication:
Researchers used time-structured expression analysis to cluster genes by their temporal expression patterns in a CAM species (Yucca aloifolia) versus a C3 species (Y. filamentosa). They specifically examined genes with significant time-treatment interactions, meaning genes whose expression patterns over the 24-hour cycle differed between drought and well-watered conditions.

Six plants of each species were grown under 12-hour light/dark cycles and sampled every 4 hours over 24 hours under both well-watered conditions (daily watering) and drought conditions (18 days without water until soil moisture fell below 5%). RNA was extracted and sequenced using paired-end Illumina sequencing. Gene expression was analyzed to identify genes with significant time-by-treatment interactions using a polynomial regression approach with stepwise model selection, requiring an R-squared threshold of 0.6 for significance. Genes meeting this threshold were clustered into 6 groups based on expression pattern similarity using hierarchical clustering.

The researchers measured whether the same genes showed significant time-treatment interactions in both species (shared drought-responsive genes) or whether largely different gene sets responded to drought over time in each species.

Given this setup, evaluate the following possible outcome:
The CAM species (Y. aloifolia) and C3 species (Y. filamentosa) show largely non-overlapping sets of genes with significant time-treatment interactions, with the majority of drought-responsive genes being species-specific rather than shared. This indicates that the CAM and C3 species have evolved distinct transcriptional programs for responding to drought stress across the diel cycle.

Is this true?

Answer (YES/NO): NO